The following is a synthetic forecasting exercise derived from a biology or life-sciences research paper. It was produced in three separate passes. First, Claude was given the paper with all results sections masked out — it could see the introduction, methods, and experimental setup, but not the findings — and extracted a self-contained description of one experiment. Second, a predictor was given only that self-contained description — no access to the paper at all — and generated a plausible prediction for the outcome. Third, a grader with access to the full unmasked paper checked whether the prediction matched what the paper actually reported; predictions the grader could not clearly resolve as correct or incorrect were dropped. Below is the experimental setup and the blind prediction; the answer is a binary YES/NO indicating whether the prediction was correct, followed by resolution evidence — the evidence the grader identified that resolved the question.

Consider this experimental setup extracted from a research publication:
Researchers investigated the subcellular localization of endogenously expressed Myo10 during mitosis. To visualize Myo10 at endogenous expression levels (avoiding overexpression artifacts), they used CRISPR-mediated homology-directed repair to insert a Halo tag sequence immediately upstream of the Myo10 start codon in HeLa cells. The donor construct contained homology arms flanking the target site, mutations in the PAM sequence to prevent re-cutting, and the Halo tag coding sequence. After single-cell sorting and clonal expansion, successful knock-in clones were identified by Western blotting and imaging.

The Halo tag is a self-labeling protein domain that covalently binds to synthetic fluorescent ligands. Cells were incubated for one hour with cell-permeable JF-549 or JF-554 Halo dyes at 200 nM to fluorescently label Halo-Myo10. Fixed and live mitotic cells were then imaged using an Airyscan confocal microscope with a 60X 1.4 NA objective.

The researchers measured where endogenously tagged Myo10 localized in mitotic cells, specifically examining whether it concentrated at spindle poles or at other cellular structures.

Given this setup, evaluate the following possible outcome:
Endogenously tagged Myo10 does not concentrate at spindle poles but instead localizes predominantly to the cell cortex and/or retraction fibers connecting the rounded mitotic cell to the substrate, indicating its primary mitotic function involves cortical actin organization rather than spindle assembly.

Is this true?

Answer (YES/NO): YES